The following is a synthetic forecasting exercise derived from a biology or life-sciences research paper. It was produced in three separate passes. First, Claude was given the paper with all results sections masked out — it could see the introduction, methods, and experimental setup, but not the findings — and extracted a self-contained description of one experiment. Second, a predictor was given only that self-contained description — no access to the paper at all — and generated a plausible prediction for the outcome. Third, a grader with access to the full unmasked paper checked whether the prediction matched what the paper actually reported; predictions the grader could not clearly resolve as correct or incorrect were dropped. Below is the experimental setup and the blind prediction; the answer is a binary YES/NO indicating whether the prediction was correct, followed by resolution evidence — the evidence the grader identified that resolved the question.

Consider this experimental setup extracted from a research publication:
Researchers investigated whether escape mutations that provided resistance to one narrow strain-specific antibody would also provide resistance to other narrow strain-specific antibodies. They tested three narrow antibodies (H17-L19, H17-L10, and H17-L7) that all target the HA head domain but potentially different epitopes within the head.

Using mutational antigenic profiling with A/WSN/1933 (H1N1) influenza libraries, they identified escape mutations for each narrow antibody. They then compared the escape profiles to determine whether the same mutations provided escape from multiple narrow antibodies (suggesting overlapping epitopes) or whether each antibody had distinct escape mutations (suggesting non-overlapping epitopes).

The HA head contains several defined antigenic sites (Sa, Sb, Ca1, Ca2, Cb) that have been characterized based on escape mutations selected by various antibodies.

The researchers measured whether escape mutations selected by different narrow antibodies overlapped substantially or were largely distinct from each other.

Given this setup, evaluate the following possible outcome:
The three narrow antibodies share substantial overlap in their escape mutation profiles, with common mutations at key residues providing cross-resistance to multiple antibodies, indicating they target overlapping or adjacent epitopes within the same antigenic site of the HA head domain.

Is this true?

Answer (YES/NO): NO